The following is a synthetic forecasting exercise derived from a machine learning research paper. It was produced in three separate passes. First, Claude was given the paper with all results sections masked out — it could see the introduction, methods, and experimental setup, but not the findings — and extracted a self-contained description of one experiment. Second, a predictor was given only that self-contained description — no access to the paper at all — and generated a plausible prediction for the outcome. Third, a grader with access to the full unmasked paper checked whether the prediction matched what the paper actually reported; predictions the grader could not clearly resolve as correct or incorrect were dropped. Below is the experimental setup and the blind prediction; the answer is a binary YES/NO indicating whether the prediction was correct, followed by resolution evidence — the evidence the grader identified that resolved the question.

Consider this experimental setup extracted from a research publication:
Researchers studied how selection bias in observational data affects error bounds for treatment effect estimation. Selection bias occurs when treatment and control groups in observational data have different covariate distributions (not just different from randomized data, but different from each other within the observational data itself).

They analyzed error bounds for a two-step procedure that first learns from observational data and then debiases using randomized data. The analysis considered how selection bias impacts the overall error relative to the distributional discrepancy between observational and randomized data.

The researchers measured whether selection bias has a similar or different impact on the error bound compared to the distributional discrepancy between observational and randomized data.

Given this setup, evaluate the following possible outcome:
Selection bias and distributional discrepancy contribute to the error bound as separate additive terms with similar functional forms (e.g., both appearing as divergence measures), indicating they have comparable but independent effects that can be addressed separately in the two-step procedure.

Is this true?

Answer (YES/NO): YES